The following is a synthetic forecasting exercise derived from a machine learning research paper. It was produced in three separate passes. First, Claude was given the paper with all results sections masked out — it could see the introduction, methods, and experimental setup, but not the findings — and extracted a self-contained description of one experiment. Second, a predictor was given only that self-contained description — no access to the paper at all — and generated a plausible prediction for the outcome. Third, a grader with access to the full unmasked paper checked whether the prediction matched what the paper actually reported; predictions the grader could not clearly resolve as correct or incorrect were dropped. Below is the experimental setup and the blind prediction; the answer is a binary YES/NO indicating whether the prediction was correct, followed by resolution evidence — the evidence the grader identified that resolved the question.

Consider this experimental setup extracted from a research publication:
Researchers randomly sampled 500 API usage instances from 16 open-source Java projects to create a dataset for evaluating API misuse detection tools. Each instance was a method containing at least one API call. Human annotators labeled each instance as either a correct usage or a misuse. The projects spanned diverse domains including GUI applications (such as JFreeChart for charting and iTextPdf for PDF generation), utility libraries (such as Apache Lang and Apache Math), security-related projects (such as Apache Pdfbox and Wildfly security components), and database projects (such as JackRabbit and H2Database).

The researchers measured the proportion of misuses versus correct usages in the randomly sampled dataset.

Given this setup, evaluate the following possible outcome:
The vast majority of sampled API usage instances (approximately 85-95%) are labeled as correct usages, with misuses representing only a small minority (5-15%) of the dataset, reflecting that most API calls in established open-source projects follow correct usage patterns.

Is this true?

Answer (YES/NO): NO